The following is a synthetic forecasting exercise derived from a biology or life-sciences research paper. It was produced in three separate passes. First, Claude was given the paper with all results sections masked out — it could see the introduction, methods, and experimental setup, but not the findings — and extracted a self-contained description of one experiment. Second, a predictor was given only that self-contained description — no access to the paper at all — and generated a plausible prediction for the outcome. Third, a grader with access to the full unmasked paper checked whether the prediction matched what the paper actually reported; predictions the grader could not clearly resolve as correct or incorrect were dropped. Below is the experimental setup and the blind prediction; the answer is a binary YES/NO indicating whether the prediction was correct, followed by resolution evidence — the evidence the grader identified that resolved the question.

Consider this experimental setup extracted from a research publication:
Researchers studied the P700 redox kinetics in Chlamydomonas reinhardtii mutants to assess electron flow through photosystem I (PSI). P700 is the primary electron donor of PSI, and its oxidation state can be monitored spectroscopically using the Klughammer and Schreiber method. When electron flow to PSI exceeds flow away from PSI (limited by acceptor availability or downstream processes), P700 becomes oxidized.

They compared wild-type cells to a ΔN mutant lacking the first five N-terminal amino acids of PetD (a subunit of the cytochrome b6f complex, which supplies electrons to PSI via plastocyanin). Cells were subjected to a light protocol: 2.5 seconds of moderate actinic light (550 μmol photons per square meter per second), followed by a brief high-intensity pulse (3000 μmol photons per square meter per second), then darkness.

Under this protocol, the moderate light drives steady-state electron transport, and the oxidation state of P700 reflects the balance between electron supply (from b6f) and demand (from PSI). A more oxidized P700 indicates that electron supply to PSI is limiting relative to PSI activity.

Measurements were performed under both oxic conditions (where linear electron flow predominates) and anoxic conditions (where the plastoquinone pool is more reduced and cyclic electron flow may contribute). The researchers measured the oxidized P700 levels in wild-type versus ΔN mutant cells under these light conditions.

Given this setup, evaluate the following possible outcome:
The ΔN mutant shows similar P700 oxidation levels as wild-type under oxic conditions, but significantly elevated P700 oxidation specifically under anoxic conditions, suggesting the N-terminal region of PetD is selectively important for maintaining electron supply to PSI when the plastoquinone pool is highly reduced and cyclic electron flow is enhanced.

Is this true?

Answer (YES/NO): NO